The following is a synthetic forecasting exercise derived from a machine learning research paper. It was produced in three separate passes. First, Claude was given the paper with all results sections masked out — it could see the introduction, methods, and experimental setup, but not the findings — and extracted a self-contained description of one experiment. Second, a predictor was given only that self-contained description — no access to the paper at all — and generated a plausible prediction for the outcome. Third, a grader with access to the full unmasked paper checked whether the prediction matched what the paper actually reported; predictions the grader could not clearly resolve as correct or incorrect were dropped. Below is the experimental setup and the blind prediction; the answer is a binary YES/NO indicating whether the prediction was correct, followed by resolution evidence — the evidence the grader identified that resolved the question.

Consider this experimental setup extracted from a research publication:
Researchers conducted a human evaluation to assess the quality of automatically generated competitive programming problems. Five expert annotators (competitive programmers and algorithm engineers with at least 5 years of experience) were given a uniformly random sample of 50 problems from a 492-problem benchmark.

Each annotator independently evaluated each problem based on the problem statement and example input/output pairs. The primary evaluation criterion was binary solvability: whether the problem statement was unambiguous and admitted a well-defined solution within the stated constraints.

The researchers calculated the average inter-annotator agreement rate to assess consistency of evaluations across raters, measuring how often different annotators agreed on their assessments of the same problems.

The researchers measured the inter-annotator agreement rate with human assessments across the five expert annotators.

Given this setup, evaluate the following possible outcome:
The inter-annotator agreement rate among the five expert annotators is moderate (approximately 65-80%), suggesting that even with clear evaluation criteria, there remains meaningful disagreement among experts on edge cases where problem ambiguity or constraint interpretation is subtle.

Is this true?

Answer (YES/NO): NO